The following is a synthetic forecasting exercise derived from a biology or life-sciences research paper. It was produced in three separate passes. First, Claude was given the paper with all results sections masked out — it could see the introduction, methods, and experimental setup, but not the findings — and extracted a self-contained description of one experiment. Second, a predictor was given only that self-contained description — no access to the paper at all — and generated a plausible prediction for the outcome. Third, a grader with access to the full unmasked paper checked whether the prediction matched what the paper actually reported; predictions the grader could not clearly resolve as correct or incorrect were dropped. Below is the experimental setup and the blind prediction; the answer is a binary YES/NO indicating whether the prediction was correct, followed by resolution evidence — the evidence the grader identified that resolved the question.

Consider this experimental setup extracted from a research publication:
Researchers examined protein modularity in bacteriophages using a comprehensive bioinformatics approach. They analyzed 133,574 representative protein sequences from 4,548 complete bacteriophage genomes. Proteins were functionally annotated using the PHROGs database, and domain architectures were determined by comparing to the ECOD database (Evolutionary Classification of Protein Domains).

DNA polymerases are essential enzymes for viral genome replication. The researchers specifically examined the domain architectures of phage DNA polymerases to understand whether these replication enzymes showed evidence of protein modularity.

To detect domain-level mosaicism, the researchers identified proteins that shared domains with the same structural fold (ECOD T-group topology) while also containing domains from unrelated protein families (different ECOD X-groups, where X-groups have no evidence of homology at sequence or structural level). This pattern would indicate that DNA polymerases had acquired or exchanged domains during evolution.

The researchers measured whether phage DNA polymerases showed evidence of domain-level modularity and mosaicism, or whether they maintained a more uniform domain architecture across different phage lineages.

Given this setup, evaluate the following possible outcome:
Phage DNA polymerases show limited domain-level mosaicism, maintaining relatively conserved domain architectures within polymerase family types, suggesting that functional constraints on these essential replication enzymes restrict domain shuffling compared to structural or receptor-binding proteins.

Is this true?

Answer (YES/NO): NO